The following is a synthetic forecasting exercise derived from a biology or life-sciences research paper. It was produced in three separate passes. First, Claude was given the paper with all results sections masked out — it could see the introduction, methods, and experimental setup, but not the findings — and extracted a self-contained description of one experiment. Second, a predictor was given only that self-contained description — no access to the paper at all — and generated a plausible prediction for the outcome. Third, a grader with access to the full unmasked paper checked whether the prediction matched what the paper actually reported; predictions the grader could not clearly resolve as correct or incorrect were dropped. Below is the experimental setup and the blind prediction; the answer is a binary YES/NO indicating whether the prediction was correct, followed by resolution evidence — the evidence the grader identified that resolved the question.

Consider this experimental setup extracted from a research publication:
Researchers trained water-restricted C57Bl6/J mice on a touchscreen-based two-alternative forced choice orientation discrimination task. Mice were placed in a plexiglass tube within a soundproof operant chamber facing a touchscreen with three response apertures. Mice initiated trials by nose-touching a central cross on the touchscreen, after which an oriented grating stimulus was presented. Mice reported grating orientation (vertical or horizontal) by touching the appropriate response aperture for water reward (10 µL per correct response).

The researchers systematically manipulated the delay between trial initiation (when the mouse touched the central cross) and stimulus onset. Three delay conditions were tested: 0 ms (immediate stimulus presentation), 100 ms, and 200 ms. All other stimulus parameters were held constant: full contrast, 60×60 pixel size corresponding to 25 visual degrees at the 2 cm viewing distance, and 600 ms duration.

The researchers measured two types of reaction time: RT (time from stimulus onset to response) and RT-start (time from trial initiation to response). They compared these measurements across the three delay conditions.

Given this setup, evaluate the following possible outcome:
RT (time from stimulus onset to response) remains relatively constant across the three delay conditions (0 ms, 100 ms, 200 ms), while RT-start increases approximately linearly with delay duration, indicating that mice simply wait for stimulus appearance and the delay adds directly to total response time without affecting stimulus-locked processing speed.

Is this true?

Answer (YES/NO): NO